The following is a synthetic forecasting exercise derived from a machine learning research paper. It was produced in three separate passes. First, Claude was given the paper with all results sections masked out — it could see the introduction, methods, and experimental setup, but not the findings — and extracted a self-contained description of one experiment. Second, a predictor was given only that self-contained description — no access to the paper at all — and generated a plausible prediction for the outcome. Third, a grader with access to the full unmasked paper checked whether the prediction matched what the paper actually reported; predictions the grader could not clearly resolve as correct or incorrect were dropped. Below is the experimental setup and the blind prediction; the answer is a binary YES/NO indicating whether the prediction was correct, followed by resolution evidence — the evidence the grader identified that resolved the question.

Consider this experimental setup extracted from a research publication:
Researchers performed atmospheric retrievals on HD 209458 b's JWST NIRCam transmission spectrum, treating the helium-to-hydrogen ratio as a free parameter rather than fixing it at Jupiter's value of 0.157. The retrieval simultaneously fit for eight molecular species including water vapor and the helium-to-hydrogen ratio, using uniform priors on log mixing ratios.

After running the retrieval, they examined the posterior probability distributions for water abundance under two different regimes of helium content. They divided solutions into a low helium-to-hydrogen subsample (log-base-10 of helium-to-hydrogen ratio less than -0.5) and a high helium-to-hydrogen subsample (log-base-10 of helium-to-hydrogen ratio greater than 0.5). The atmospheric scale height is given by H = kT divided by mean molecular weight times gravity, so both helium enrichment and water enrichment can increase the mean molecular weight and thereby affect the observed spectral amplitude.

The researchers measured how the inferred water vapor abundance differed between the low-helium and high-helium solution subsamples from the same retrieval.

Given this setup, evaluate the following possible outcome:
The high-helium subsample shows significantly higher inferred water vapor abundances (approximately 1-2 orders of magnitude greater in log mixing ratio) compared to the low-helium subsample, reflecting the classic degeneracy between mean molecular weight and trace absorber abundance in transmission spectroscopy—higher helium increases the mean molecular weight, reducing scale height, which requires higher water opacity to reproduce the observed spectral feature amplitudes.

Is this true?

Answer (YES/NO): NO